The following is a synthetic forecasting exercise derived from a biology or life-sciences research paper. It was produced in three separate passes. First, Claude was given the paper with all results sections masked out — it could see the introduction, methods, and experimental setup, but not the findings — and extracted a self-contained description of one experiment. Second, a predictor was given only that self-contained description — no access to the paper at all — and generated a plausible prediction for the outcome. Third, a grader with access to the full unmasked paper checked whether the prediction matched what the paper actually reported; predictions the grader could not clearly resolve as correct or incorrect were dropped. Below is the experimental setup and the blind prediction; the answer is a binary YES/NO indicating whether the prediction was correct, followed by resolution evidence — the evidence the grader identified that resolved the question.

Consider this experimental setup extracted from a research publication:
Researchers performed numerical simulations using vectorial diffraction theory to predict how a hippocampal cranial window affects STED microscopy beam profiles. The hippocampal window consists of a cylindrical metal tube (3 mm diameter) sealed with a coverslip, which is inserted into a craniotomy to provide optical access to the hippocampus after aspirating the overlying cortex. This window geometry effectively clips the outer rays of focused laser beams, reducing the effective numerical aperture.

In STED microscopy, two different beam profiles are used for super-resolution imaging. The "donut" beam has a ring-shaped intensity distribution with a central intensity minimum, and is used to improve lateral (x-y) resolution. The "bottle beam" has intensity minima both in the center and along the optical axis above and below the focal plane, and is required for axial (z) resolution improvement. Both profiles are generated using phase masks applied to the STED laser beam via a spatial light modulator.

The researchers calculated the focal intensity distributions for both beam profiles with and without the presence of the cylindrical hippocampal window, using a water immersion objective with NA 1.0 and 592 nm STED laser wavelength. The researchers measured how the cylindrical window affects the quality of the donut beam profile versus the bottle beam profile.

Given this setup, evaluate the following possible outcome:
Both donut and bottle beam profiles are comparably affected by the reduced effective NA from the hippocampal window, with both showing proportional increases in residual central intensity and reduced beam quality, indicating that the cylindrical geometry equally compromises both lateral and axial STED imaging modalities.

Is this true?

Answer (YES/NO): NO